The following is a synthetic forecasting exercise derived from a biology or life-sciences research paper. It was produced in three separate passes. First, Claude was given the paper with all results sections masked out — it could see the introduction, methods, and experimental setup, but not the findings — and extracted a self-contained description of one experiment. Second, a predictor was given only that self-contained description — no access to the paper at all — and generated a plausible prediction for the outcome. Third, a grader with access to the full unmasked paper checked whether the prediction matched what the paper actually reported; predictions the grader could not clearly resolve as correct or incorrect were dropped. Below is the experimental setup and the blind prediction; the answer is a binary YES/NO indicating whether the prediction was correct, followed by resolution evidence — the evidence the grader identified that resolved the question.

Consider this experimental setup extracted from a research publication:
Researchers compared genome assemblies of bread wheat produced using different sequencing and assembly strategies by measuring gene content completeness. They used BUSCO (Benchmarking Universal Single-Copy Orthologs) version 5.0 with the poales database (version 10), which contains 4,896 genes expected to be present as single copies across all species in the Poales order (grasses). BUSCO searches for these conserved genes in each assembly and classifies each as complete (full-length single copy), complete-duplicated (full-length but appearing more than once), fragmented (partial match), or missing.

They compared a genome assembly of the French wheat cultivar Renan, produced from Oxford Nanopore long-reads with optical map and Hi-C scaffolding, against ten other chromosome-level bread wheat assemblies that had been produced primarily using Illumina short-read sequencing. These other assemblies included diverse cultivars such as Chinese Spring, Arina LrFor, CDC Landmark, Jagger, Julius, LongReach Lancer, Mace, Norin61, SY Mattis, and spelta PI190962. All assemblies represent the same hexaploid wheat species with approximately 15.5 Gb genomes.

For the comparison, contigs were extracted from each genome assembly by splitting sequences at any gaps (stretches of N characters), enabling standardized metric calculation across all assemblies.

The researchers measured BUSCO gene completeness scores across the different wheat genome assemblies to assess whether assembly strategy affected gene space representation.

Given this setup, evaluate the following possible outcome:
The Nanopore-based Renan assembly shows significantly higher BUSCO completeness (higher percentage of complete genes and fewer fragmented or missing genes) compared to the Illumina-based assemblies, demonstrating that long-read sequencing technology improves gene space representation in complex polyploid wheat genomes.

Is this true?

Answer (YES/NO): NO